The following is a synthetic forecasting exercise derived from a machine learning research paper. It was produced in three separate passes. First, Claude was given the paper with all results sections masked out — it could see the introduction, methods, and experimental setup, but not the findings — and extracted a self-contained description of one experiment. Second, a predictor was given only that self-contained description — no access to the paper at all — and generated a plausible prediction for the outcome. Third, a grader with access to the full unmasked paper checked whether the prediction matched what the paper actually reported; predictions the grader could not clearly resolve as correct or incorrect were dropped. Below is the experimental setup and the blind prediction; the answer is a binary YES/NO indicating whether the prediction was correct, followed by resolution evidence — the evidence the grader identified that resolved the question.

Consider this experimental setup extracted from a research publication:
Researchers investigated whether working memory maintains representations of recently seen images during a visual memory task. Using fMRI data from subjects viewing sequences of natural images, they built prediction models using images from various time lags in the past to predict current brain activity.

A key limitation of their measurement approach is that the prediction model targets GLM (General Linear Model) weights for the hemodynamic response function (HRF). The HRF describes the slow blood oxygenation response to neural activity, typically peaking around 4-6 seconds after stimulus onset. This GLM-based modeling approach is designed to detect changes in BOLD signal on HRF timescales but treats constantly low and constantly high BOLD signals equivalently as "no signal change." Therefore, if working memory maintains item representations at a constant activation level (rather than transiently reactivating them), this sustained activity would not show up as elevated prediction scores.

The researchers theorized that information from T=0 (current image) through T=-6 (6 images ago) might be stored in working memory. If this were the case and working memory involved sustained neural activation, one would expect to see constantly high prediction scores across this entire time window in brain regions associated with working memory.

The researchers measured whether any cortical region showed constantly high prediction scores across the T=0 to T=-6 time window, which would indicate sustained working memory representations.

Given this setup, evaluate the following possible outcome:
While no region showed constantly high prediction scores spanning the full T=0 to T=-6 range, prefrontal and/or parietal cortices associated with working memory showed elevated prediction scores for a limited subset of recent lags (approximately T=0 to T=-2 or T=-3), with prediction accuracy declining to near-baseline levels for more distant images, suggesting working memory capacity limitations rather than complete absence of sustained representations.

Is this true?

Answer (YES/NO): NO